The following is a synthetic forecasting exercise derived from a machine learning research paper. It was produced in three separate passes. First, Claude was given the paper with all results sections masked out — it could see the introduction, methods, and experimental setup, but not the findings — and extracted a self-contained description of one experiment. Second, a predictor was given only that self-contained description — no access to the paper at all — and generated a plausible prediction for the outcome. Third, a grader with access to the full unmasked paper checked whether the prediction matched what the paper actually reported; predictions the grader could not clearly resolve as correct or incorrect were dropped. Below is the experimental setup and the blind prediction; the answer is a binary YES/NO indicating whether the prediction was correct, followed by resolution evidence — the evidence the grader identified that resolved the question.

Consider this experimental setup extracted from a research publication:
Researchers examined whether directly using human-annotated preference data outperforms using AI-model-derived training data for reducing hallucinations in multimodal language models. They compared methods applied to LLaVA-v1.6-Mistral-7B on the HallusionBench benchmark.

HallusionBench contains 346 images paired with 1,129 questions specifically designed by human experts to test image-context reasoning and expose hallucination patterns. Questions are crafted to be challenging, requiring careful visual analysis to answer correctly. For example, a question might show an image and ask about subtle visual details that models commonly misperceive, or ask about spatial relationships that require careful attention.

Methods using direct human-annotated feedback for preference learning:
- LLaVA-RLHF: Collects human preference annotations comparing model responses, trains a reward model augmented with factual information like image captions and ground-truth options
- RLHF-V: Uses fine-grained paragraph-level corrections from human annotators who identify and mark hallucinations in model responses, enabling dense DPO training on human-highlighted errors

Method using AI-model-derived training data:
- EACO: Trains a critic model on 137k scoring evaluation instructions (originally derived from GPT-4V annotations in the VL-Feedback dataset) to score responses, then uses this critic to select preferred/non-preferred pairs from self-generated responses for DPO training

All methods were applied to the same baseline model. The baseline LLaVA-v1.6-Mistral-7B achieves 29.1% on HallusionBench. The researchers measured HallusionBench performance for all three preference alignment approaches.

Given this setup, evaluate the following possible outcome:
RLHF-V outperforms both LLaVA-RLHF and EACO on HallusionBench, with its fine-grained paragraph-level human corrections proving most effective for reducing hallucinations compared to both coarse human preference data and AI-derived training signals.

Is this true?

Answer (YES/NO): NO